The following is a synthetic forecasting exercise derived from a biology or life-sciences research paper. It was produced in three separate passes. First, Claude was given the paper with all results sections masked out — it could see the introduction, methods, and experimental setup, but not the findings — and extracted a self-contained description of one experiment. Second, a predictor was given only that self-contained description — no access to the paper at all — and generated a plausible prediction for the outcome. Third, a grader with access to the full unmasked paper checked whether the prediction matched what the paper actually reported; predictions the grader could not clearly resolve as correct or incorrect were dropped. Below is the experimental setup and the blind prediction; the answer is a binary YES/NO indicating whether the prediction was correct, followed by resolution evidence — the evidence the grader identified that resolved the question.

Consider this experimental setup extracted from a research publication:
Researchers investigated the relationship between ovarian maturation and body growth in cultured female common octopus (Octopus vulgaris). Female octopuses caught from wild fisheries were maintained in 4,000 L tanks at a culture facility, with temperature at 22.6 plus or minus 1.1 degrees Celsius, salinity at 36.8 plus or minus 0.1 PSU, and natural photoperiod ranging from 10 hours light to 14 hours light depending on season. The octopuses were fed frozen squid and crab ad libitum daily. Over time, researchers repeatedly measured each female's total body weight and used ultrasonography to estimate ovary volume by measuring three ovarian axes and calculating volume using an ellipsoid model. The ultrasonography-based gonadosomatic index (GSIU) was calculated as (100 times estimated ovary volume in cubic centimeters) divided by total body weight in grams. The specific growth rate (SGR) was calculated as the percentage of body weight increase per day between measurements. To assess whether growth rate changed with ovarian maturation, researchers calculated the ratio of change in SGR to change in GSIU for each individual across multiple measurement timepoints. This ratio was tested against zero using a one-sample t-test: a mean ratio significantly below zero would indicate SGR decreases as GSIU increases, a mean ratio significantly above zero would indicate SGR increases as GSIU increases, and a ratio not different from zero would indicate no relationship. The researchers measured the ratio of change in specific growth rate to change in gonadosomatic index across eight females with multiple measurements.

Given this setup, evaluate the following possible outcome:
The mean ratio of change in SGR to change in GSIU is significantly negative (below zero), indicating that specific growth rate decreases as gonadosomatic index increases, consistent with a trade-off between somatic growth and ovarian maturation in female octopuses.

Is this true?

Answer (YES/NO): YES